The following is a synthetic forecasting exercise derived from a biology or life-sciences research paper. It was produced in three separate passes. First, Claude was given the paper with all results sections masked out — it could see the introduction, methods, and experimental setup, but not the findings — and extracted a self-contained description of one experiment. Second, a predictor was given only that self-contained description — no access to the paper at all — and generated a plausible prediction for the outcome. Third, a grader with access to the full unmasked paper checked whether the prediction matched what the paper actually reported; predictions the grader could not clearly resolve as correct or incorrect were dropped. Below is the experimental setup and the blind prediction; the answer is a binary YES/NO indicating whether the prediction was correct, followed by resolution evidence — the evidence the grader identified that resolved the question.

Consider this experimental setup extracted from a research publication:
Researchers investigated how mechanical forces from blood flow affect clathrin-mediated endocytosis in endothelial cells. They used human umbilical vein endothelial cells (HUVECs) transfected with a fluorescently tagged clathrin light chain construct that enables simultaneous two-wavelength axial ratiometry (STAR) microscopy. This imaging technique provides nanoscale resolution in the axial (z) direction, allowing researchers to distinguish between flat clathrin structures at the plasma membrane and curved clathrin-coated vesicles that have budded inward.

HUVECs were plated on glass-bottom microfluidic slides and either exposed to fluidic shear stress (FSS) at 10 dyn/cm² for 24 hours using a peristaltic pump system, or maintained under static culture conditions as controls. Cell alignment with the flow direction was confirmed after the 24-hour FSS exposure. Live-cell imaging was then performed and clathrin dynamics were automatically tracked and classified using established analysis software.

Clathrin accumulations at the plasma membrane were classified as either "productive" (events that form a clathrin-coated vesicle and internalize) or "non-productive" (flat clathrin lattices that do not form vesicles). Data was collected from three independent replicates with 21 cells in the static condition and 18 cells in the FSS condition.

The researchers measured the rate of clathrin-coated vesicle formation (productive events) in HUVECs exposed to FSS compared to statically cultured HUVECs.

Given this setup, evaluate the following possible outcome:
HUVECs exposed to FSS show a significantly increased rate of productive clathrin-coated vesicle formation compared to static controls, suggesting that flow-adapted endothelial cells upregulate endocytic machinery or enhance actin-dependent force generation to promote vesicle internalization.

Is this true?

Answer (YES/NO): YES